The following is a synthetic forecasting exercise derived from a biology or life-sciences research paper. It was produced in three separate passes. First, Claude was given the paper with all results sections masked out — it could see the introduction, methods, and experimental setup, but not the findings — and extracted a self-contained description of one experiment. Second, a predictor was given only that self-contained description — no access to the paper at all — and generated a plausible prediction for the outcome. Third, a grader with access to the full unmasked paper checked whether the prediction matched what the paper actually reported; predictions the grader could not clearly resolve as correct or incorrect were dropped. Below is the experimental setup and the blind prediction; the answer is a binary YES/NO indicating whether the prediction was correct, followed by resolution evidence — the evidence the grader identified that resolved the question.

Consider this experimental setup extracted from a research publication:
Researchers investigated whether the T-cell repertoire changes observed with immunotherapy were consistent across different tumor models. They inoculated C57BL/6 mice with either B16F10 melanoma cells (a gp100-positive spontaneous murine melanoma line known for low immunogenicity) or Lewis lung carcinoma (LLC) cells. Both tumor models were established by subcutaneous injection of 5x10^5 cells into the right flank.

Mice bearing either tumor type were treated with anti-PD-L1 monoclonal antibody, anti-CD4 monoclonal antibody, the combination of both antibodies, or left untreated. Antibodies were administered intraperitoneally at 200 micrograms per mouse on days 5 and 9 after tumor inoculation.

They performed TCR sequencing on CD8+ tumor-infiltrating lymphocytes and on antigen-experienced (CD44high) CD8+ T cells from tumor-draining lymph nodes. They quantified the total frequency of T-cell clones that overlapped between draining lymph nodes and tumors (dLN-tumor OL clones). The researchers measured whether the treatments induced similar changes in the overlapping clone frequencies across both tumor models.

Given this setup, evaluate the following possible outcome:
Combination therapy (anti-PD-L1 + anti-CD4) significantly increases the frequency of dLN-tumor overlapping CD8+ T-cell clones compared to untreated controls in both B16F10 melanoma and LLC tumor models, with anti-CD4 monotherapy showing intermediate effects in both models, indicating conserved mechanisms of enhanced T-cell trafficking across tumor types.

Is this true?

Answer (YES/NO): NO